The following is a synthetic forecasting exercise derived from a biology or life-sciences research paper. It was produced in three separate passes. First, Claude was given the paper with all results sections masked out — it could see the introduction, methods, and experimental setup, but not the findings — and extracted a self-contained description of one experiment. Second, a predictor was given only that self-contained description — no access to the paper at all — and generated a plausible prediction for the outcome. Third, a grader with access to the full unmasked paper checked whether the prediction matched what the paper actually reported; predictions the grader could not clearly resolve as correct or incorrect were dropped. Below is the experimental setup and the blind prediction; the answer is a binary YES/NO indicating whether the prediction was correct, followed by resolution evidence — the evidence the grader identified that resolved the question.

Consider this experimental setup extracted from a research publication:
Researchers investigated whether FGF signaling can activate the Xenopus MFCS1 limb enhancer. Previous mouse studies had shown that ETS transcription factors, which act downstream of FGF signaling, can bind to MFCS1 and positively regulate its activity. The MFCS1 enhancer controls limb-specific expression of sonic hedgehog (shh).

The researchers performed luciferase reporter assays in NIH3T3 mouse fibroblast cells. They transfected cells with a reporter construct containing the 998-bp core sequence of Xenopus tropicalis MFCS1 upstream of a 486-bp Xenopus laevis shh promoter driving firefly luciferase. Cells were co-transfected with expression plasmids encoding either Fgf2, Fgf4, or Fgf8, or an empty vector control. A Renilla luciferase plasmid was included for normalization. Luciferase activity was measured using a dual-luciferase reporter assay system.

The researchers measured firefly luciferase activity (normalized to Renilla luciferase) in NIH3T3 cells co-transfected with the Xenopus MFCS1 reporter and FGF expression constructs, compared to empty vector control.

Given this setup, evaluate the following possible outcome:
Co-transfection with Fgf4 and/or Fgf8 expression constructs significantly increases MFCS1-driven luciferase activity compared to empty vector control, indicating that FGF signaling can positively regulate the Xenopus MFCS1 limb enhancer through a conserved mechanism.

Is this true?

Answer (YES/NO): YES